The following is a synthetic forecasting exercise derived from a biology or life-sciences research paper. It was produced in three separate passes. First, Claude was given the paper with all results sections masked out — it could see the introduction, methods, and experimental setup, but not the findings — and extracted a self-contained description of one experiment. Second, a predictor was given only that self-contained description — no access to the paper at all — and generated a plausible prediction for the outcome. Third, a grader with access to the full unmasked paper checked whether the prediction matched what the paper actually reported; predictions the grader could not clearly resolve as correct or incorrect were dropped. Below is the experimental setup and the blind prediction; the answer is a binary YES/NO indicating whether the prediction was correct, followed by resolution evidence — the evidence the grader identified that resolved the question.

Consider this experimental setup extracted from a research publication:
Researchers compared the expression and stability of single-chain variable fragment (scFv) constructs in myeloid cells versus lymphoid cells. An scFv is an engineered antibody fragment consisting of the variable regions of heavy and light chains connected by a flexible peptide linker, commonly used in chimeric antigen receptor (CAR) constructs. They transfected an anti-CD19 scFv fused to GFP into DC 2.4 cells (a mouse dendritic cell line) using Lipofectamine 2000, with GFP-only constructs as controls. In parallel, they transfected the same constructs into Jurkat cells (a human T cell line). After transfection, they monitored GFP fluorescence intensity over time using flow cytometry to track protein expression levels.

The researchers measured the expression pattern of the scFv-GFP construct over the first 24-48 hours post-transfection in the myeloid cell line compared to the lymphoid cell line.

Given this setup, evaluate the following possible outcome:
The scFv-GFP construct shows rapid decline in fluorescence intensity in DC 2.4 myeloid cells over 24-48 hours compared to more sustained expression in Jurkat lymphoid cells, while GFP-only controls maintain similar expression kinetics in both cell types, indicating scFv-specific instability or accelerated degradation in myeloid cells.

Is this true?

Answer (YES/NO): YES